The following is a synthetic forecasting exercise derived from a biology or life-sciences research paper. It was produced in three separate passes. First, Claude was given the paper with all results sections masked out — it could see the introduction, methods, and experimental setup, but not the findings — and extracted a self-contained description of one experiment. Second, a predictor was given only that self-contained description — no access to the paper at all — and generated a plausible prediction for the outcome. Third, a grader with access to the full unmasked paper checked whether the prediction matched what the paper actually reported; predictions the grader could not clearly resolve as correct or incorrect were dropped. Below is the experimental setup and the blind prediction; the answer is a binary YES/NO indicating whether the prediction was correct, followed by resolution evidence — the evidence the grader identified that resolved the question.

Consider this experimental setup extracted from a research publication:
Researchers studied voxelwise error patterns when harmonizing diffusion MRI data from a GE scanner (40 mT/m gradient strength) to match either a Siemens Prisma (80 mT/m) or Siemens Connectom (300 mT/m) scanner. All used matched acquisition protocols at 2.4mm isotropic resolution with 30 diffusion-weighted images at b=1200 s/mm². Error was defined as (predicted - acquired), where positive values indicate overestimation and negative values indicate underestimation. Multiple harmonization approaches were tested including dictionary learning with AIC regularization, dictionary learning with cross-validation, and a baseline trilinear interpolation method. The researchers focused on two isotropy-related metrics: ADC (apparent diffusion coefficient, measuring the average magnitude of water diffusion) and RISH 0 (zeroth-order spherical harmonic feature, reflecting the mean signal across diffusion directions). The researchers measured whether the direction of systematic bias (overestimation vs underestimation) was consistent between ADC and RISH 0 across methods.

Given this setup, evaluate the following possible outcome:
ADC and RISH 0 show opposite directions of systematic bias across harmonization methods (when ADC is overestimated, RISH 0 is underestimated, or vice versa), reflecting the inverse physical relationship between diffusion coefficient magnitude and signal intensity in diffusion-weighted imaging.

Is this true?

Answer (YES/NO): YES